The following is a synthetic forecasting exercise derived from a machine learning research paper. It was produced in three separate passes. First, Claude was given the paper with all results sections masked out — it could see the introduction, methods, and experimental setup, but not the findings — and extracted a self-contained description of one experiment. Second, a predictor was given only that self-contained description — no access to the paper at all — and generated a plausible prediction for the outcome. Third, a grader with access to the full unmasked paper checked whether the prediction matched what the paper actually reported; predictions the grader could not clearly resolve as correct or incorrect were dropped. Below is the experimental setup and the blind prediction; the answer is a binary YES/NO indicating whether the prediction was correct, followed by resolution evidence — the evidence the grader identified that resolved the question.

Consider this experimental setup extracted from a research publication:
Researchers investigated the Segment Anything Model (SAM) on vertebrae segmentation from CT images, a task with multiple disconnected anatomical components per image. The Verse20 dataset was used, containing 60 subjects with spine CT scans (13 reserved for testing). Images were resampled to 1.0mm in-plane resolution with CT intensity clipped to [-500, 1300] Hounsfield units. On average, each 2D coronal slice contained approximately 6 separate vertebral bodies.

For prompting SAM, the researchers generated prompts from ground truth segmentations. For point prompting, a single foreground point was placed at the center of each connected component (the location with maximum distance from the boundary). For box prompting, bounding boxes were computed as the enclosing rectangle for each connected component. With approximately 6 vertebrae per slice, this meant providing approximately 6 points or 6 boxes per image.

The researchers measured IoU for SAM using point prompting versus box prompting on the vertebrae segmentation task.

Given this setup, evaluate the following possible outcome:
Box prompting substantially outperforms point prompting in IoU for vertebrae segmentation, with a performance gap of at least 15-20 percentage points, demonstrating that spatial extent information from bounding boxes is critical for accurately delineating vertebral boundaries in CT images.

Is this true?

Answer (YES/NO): YES